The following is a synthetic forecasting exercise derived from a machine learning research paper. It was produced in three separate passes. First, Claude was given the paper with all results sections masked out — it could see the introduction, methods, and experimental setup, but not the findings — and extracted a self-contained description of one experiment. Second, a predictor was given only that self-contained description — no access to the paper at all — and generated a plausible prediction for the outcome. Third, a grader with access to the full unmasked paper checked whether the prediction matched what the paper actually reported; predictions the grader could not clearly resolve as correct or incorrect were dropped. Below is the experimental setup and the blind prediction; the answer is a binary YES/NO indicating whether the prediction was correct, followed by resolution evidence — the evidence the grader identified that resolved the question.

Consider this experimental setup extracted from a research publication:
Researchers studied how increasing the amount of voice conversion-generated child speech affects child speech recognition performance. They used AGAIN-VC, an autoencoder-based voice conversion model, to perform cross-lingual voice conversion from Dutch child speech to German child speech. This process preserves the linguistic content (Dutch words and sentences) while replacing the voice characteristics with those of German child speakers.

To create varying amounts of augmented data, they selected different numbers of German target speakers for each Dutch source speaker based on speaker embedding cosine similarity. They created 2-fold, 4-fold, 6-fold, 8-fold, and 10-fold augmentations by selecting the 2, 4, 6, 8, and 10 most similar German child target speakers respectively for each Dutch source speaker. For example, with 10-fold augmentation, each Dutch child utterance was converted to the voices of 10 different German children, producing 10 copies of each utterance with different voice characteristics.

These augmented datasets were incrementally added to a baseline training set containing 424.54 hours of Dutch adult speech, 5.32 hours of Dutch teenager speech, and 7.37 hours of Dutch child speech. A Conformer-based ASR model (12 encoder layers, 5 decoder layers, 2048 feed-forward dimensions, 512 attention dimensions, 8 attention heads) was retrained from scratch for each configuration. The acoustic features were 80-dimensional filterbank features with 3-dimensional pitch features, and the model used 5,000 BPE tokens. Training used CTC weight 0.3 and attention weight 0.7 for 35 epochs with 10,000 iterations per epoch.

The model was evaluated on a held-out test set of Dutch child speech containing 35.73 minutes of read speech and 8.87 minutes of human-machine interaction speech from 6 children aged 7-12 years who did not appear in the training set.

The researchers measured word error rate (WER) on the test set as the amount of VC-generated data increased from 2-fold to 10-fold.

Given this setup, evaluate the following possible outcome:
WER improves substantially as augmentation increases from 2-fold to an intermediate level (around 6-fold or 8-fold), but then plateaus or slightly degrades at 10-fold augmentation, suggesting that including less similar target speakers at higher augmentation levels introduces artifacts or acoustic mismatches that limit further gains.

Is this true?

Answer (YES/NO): NO